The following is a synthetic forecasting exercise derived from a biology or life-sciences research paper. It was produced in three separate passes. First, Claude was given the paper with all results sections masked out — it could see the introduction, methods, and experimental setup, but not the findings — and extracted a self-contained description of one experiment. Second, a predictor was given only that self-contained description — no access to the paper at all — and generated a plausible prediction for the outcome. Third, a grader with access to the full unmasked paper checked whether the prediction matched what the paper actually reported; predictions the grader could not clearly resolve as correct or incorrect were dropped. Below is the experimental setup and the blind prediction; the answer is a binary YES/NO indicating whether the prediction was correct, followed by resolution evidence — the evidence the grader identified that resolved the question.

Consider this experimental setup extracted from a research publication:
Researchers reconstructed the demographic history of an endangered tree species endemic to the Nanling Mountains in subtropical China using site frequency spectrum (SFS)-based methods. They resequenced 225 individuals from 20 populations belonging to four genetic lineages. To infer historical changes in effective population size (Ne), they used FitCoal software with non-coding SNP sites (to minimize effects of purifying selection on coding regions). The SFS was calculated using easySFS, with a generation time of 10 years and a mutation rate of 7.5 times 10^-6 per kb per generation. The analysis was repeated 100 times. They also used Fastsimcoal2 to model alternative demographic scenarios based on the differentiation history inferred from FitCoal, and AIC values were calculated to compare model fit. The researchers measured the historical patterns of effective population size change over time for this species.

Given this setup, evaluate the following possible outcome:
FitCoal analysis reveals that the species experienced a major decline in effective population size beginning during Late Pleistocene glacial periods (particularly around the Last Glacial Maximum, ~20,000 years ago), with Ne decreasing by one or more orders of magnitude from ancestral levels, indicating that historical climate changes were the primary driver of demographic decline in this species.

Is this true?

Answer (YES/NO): NO